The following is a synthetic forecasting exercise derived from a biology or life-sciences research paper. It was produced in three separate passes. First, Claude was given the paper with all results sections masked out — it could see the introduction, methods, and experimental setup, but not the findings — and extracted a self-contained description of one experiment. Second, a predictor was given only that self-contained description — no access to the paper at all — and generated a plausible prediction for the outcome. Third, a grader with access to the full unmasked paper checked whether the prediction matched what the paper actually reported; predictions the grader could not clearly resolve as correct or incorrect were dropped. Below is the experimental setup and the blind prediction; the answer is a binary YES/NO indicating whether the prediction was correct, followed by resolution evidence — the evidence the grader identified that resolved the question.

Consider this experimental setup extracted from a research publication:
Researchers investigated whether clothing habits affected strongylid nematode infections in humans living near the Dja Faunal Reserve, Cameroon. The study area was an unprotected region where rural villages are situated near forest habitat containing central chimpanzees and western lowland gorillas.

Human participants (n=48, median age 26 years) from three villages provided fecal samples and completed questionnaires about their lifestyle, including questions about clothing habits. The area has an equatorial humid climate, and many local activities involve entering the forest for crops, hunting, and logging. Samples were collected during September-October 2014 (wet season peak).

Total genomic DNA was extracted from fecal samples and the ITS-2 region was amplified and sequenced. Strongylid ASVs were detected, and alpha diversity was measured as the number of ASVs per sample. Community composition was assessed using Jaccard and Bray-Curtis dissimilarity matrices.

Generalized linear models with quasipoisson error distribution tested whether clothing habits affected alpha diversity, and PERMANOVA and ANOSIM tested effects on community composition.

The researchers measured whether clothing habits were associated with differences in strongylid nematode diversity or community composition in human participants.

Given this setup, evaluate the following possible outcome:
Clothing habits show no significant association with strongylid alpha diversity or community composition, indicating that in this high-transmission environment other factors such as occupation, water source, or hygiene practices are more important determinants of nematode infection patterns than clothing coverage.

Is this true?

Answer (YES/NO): NO